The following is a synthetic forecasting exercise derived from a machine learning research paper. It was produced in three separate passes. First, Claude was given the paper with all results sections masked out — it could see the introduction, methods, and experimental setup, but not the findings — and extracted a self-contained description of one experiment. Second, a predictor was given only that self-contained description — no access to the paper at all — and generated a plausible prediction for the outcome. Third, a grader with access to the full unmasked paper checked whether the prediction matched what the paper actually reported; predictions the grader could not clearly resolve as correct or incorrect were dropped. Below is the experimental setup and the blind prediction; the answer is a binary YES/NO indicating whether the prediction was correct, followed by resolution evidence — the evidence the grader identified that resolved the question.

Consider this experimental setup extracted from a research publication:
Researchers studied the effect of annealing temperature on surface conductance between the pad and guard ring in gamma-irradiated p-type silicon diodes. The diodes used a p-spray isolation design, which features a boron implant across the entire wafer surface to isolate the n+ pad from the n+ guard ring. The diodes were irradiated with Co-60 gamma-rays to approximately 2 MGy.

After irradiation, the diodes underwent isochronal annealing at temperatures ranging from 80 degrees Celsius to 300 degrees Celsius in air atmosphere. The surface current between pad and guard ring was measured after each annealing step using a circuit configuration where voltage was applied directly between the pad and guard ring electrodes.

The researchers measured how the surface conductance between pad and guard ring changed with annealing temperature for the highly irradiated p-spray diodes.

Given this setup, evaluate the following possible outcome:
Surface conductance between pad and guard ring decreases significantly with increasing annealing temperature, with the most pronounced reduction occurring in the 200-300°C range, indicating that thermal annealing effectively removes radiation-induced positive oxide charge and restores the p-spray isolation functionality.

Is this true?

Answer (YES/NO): NO